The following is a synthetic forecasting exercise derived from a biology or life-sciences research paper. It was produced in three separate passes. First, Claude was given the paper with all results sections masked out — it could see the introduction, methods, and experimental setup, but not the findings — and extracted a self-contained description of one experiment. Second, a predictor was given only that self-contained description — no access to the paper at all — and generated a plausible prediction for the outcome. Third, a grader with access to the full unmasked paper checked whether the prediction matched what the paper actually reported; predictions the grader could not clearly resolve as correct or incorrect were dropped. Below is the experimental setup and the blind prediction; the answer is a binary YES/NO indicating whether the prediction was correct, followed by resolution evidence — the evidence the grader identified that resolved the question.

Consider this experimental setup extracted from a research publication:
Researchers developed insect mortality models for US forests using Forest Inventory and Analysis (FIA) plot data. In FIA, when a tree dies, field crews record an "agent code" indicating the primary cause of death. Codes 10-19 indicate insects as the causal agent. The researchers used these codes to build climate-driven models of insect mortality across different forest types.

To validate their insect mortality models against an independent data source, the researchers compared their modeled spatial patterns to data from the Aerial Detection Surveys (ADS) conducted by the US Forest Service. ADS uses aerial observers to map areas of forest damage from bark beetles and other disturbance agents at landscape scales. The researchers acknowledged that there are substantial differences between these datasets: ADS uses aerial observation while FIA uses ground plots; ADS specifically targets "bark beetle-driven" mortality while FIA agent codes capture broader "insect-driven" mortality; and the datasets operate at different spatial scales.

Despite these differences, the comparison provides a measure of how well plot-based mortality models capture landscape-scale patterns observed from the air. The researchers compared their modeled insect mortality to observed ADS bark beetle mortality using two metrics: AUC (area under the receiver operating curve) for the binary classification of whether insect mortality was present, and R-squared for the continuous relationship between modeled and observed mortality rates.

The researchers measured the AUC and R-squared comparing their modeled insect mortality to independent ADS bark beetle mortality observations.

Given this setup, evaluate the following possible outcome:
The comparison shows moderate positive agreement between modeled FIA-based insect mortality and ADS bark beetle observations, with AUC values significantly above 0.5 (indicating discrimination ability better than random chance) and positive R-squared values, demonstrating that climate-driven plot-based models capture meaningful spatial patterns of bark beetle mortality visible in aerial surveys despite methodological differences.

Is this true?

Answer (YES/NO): YES